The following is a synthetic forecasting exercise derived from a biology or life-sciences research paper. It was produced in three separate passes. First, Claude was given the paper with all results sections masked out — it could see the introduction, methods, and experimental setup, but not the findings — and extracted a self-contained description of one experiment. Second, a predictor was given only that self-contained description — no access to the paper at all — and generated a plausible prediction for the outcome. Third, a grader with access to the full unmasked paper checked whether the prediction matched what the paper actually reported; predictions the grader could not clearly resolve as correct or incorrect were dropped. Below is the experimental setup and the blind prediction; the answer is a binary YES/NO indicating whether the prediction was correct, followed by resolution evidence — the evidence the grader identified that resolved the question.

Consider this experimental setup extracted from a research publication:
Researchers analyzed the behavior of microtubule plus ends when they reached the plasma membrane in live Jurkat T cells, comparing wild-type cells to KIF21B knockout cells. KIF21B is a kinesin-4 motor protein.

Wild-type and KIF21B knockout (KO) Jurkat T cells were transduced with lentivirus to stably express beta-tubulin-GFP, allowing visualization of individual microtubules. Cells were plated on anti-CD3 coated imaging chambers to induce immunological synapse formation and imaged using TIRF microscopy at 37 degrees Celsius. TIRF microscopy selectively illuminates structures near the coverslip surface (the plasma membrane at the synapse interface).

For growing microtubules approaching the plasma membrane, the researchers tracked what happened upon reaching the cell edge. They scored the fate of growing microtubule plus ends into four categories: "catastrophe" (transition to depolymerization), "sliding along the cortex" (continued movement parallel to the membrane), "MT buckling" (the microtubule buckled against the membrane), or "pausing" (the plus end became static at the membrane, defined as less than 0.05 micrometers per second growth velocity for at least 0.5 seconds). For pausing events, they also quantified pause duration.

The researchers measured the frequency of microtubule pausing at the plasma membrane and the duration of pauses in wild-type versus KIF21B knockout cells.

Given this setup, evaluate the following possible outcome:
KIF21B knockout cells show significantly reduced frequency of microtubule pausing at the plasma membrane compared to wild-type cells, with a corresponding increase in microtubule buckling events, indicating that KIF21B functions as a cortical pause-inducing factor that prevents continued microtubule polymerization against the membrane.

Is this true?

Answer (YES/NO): YES